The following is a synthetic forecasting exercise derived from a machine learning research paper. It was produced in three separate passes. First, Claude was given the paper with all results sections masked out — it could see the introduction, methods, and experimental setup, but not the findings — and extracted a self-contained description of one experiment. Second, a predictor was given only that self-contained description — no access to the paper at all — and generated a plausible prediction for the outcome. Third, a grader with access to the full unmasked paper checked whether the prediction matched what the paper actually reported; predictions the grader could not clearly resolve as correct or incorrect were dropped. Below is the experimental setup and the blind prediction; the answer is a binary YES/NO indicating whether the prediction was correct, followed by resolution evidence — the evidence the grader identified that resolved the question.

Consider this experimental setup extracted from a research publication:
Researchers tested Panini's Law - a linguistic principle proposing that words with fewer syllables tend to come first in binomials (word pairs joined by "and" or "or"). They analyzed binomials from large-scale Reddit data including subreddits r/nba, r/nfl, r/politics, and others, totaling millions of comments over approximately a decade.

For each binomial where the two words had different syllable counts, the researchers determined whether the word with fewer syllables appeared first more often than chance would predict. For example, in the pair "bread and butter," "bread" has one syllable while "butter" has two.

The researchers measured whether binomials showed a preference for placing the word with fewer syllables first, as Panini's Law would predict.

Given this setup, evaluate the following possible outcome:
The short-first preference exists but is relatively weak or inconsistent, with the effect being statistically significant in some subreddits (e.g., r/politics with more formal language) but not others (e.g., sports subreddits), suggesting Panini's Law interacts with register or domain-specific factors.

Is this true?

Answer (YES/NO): NO